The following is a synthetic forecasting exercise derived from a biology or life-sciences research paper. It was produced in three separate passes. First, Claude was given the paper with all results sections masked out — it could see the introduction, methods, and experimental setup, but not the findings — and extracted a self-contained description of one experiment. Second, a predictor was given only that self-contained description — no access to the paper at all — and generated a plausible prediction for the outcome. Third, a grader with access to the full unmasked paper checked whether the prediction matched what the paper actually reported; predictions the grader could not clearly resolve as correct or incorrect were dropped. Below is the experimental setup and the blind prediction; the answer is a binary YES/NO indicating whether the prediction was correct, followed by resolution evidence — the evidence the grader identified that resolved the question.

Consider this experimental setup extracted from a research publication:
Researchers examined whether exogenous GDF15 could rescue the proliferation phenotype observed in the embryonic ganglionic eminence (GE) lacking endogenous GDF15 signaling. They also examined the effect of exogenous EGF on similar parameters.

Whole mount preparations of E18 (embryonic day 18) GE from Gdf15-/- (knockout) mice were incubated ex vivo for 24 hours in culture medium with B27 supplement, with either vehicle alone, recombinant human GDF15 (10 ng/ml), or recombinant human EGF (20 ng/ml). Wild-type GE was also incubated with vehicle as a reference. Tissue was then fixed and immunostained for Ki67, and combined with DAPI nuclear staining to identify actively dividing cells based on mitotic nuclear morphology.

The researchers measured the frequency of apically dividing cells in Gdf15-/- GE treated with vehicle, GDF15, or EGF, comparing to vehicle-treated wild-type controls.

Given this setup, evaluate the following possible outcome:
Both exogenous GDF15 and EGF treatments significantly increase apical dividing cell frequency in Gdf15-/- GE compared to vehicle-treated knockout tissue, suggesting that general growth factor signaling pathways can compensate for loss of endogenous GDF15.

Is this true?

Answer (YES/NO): NO